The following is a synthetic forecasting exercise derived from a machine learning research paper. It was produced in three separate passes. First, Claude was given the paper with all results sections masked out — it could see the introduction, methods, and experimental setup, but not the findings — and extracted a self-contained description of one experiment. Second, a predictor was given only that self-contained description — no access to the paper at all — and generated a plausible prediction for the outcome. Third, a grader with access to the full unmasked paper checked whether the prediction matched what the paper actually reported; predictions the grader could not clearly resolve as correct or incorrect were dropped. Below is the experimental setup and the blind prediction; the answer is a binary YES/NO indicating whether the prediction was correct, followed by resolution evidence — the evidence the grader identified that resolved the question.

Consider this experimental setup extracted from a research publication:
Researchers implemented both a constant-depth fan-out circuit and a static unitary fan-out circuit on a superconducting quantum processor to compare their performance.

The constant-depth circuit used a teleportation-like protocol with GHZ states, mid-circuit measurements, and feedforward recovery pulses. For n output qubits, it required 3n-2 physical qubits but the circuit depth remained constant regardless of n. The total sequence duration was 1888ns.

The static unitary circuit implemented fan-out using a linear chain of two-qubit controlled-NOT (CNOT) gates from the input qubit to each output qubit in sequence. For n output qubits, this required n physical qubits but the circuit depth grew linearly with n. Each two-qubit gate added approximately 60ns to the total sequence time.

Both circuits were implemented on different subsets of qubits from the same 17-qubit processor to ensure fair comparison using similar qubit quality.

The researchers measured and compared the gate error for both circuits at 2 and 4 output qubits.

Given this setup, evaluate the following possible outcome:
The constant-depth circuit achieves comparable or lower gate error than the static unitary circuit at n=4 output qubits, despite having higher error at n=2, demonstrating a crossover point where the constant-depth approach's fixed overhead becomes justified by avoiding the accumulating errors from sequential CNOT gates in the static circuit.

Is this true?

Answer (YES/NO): NO